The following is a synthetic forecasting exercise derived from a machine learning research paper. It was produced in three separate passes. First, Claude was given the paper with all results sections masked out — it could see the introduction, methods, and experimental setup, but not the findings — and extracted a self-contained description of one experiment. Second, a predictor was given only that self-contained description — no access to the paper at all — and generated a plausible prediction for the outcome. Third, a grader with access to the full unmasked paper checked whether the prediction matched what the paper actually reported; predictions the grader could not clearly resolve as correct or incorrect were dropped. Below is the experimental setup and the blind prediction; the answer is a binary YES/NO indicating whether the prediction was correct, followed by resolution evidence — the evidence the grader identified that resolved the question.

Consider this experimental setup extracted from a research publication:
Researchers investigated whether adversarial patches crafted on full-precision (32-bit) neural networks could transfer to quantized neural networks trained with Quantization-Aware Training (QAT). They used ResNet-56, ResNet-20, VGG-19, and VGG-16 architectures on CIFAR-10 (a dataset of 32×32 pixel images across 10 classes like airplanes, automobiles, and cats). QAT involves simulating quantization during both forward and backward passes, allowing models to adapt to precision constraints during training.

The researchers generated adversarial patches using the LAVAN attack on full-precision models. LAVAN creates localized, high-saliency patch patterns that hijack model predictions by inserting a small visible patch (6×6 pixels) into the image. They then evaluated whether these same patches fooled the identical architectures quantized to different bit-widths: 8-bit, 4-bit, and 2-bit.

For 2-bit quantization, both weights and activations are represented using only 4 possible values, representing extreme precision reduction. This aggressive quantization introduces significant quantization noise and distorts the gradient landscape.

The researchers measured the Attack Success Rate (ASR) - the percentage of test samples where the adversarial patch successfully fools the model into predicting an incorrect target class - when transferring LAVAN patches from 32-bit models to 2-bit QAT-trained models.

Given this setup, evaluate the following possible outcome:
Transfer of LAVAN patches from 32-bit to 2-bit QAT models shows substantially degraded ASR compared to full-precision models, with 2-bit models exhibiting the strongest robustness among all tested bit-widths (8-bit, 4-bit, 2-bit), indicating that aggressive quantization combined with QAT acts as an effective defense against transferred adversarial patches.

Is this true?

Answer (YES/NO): NO